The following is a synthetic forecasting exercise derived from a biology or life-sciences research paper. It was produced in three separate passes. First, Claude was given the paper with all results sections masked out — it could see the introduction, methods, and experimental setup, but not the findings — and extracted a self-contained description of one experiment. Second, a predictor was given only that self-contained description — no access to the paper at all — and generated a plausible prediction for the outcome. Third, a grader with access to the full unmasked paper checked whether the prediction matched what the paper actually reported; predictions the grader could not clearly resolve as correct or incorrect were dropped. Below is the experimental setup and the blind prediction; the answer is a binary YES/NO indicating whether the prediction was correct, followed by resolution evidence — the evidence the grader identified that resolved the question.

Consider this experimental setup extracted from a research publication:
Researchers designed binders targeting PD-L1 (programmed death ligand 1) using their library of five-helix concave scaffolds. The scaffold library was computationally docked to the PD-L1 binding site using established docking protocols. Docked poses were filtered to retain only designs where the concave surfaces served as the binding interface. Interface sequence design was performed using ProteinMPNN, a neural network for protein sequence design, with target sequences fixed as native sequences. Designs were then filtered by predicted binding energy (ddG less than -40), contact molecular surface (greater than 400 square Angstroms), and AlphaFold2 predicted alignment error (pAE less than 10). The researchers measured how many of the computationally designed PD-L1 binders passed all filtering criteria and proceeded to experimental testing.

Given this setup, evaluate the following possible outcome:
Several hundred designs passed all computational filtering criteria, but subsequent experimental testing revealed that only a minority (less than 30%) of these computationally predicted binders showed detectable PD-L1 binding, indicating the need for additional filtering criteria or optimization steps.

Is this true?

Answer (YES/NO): NO